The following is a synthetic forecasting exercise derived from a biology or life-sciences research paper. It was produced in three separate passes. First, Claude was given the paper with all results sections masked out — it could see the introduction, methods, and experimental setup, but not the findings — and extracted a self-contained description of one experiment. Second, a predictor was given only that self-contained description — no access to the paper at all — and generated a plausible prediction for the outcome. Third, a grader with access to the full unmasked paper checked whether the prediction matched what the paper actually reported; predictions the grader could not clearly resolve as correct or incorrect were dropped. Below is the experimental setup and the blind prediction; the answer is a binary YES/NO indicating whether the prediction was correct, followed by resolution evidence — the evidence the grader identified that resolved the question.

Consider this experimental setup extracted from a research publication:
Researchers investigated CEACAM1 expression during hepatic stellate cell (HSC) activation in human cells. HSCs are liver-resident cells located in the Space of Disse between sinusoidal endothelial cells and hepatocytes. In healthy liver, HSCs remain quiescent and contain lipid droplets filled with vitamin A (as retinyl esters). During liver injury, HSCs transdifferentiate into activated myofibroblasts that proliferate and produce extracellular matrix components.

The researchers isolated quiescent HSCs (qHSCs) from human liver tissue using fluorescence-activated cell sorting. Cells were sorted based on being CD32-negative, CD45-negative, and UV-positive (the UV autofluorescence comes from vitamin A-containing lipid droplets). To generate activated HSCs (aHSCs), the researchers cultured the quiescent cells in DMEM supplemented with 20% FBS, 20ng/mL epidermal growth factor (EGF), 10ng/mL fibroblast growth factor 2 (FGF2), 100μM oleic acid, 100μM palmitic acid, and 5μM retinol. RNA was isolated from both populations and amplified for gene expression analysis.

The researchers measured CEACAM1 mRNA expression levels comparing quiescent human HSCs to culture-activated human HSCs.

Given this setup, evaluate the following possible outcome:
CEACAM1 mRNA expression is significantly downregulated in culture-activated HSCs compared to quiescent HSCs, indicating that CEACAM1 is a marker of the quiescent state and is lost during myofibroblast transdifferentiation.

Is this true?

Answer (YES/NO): YES